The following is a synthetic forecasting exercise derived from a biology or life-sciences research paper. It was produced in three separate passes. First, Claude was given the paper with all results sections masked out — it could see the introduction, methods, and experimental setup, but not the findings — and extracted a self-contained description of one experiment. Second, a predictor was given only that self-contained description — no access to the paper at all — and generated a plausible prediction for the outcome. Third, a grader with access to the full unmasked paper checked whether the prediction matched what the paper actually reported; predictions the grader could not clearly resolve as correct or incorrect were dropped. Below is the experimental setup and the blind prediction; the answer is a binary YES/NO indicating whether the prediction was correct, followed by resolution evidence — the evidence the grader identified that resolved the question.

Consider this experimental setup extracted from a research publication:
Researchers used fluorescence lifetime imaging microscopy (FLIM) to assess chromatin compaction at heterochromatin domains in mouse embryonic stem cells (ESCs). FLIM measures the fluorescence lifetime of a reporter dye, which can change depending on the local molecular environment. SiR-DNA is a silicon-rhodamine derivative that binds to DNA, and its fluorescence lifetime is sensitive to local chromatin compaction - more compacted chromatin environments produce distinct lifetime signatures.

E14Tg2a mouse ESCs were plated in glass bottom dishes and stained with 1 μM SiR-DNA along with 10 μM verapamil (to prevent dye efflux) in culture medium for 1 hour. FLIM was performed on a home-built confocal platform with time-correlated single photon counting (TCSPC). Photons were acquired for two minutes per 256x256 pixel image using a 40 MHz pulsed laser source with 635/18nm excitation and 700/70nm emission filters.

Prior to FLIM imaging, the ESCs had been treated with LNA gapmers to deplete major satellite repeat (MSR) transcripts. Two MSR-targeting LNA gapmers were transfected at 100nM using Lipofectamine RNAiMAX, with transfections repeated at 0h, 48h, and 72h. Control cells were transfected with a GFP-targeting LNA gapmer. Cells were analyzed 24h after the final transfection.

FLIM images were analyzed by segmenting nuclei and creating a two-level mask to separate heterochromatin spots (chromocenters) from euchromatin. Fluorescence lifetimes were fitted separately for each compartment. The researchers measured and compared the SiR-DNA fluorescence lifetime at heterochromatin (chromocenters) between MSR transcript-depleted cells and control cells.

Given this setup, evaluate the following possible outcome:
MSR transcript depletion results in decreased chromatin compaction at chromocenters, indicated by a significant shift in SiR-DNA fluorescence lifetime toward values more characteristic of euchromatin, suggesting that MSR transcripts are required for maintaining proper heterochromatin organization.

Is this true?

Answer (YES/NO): NO